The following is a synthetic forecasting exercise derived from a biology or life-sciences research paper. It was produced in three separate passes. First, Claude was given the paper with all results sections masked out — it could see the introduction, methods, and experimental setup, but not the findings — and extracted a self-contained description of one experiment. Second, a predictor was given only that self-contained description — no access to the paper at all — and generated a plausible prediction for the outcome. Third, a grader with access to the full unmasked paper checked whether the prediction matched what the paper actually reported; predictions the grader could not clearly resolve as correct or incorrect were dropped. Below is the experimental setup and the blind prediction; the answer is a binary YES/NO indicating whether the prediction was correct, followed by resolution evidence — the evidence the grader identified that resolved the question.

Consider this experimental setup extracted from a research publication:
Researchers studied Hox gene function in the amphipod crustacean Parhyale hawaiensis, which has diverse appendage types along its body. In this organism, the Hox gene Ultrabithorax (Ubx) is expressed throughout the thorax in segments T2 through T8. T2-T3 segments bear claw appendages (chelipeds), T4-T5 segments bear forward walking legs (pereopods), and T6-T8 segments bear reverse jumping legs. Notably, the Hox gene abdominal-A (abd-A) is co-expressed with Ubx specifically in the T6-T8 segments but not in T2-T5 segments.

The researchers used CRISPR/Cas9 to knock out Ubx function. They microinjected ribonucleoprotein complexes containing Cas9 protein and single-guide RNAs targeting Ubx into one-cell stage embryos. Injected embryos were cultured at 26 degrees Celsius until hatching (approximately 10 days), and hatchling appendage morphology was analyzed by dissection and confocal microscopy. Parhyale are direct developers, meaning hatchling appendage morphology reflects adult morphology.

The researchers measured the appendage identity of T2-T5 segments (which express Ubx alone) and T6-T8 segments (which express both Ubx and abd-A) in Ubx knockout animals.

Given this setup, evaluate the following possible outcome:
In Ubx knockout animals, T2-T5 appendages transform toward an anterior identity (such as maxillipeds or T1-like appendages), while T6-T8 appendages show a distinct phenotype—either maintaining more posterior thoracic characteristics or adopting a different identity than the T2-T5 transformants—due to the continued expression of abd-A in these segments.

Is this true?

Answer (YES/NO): YES